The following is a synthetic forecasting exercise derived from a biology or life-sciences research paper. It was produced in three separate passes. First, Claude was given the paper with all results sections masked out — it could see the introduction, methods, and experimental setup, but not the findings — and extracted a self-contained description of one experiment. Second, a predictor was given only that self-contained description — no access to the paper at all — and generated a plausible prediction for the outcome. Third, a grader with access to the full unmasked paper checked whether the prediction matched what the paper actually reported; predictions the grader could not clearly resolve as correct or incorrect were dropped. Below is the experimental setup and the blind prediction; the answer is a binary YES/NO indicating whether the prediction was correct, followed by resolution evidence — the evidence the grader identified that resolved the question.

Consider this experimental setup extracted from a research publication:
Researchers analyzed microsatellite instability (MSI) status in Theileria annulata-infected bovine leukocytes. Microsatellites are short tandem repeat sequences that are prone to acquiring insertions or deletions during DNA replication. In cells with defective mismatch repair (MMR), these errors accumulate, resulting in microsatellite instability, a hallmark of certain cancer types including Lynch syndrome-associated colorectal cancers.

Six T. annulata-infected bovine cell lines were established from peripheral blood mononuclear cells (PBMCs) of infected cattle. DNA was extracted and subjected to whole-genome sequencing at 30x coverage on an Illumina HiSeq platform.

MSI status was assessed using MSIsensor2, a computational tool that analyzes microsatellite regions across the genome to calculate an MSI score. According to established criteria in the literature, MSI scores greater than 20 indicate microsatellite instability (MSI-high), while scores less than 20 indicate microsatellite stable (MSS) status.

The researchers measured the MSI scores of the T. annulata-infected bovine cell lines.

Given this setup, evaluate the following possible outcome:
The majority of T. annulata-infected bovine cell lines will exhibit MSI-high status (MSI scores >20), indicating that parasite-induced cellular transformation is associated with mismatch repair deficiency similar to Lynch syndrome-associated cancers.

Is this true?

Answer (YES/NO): YES